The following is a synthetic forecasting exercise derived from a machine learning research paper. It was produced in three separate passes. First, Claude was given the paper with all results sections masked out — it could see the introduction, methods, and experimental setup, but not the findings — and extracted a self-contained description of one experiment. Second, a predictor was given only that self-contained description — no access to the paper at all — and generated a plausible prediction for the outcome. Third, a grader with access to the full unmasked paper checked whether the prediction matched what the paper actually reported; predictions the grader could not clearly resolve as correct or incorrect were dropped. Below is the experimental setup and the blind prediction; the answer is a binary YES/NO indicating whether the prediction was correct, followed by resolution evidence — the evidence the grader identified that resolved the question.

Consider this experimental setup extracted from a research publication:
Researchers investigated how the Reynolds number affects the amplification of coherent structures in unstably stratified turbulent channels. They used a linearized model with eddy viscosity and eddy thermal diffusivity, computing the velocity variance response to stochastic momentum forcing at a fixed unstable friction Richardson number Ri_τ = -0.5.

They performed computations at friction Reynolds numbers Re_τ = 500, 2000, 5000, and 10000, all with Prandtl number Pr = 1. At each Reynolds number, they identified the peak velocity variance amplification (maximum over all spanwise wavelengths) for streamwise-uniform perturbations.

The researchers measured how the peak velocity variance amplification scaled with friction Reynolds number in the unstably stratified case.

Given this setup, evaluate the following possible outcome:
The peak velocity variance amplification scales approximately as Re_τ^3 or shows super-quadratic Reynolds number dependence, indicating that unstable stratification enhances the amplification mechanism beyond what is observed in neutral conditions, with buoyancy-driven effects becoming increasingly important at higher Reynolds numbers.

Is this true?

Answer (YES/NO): NO